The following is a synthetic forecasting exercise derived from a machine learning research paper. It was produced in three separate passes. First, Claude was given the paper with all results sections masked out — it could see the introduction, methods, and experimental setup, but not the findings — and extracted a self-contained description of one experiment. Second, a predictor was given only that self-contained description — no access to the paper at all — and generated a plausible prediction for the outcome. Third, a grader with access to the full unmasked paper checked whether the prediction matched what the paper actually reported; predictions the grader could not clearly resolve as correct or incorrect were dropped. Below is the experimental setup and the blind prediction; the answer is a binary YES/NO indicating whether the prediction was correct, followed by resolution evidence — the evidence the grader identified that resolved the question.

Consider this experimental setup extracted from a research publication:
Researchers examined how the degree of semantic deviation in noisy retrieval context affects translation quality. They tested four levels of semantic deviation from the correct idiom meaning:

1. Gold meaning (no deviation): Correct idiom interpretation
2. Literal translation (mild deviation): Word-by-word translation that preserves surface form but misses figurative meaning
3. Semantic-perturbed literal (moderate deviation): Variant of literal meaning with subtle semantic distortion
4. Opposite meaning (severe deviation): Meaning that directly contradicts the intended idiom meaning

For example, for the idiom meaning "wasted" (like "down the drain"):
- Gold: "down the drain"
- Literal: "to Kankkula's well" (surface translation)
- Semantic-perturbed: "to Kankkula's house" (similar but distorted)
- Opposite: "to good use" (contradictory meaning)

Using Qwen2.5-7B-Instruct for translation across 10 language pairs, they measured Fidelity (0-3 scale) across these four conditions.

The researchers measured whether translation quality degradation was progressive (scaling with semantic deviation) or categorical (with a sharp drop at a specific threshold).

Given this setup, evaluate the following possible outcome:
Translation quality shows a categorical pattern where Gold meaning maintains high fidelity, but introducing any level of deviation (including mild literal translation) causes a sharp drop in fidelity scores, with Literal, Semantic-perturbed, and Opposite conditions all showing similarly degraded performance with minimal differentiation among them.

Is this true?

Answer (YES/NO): NO